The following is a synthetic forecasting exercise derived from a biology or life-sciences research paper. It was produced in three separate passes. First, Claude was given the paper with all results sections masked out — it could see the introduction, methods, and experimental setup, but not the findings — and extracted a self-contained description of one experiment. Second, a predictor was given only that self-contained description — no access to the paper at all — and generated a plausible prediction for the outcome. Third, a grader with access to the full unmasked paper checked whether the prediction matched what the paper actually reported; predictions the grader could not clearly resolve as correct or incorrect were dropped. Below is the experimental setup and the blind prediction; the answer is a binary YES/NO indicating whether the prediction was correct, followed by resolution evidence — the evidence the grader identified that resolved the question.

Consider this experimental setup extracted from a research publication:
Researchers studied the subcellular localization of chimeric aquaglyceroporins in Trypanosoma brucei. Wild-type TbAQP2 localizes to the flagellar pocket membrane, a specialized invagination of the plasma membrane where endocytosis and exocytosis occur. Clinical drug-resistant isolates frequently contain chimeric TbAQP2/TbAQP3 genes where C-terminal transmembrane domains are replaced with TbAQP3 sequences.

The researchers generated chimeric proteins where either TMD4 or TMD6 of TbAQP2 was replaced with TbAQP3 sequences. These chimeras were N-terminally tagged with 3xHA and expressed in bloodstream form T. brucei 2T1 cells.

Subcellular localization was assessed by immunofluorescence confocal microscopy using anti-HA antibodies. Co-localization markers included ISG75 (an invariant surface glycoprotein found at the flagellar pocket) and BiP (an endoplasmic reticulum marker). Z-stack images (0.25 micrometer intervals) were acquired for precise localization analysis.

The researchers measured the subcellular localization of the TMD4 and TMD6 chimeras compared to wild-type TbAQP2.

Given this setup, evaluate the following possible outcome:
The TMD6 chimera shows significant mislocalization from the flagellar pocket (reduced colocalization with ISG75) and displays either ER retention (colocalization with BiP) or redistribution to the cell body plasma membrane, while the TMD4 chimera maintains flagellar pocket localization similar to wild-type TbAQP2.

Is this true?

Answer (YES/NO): NO